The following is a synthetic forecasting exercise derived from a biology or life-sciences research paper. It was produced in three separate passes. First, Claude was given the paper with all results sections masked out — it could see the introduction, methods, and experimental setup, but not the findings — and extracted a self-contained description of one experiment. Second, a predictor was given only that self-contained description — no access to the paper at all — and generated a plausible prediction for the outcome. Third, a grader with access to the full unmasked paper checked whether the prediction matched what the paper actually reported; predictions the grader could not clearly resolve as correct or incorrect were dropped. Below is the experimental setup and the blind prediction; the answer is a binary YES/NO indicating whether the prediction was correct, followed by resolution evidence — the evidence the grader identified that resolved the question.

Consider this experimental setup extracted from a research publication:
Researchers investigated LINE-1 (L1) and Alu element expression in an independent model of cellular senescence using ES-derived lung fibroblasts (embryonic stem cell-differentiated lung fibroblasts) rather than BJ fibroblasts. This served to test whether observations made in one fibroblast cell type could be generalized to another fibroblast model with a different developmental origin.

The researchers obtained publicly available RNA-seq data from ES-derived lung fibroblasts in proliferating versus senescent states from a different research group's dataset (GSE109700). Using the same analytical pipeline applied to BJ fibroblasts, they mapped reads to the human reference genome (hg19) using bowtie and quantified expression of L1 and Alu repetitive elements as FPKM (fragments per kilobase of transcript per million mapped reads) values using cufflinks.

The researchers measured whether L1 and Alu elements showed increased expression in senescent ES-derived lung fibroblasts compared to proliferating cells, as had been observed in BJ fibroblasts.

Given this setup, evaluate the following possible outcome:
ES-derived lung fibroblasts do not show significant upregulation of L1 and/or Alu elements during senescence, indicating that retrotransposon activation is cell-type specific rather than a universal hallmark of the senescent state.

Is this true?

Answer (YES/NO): NO